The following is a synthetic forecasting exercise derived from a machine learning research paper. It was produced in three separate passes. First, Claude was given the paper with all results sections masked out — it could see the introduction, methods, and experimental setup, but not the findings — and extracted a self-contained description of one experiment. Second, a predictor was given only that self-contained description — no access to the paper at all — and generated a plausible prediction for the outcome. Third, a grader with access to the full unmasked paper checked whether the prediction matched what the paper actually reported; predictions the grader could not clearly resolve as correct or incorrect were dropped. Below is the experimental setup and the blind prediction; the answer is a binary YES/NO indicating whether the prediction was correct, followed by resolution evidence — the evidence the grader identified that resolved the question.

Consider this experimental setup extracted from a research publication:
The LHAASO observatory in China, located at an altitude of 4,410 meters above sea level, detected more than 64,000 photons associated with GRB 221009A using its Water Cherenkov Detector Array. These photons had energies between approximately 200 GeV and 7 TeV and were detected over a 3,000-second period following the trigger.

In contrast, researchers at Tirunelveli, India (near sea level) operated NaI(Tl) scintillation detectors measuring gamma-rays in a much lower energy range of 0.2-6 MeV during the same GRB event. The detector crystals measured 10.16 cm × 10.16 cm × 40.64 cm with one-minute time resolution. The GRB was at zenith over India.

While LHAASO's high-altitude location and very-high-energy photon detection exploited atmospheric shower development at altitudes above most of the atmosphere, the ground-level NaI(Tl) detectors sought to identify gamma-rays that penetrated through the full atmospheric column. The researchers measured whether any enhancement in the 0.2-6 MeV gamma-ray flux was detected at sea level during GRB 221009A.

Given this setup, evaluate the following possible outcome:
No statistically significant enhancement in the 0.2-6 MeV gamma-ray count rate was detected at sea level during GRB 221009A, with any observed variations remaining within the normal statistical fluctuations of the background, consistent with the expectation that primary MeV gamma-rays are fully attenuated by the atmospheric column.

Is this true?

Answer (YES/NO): YES